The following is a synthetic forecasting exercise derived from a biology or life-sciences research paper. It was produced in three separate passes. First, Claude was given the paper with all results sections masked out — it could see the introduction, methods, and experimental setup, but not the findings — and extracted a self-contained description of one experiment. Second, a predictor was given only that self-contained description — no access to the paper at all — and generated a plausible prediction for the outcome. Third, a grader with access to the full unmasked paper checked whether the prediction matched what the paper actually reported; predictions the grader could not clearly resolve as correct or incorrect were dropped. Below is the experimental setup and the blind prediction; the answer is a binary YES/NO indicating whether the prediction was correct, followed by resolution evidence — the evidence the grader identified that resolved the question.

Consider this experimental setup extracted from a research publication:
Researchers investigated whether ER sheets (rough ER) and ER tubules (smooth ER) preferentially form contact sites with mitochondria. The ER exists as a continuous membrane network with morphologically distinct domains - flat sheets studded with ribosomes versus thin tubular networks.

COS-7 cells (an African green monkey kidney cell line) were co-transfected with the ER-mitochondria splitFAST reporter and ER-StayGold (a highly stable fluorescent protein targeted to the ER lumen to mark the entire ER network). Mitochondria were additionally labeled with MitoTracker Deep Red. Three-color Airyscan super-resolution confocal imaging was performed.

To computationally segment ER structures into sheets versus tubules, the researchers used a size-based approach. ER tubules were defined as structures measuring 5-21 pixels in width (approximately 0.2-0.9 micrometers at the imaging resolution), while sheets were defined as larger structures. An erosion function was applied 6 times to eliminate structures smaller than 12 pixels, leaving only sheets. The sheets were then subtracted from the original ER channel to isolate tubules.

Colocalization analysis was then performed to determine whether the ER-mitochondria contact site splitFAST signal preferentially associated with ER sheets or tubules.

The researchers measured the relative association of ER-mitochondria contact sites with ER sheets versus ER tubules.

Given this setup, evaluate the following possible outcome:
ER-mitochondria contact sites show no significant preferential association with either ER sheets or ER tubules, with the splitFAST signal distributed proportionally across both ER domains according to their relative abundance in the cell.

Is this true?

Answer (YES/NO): NO